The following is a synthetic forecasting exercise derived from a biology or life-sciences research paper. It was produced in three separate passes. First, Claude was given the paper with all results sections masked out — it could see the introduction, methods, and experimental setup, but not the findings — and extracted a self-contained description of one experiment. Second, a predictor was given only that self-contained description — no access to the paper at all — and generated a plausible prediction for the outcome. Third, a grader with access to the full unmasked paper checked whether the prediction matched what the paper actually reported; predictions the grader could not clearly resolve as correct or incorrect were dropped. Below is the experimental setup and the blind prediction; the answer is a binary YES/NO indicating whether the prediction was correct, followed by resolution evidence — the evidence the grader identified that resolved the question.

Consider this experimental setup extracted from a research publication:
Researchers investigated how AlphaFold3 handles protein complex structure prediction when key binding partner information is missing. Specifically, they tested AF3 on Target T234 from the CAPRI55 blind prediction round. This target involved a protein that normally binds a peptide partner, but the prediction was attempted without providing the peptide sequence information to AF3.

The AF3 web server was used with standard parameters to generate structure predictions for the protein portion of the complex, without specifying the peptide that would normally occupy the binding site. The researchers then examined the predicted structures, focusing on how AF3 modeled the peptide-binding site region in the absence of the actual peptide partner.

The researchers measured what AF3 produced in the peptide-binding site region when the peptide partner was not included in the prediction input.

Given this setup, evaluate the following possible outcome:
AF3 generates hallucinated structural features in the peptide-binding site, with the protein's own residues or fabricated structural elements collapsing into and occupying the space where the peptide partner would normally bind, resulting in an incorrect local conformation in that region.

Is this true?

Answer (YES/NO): YES